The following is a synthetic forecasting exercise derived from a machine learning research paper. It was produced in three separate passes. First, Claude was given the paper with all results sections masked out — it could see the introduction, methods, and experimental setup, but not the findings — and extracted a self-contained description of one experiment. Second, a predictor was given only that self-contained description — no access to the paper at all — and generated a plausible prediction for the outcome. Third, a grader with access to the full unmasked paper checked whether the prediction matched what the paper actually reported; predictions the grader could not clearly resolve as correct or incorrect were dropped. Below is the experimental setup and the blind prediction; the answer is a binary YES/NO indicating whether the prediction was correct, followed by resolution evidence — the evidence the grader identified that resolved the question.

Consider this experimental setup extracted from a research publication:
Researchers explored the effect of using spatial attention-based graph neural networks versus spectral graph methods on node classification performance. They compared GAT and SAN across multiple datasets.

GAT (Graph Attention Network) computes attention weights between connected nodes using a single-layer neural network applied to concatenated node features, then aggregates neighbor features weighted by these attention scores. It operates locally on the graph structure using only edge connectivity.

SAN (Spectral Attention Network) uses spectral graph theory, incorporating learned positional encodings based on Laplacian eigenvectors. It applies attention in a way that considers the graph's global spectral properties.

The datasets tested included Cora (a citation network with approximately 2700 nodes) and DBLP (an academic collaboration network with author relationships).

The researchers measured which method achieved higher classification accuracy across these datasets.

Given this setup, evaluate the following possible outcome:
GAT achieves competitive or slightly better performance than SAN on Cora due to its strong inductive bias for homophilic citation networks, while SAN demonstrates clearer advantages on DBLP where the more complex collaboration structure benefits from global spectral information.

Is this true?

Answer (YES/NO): NO